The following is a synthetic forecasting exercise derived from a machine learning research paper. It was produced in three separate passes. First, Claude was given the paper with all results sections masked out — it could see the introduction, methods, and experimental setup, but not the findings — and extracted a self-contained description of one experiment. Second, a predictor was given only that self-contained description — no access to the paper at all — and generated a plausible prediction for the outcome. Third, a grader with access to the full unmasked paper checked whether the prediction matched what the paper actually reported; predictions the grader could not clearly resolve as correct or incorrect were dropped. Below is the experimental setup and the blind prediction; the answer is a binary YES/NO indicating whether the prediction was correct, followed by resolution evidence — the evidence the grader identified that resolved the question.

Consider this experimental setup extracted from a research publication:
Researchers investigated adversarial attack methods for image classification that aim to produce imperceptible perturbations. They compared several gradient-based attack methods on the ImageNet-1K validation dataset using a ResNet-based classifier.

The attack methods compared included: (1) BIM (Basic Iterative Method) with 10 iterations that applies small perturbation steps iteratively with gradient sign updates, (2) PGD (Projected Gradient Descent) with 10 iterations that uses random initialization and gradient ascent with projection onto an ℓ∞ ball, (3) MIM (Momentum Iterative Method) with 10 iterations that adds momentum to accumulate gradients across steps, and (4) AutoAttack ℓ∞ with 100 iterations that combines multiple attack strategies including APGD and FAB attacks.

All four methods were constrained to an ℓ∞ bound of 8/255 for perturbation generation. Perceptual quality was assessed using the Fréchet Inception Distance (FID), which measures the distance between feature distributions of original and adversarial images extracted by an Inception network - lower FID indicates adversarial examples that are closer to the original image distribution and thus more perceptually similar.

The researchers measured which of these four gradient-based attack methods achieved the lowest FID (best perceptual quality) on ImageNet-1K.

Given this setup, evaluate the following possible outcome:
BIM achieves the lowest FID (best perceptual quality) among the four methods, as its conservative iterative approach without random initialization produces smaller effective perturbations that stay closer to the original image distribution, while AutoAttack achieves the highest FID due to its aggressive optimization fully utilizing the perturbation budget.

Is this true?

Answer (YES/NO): NO